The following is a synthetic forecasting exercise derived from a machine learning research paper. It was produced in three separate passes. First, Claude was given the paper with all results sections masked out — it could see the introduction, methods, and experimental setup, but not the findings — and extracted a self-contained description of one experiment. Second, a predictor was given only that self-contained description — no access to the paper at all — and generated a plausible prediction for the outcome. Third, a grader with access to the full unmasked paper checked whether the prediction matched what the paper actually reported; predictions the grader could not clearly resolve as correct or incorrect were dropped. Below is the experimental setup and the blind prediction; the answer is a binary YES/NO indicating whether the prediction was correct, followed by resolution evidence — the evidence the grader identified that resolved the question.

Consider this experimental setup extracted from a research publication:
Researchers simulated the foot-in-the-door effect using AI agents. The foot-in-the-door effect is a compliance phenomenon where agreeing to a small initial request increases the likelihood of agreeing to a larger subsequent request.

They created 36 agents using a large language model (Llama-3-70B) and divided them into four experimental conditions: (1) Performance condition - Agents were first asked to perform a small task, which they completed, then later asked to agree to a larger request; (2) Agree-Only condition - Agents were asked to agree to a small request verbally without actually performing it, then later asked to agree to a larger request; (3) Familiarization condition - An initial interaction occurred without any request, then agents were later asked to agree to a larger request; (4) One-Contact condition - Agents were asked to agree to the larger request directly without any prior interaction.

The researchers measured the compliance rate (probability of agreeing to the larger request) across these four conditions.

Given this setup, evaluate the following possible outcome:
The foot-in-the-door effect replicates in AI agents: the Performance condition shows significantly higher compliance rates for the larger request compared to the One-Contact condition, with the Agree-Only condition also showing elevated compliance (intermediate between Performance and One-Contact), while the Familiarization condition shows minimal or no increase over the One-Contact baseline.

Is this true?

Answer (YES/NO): NO